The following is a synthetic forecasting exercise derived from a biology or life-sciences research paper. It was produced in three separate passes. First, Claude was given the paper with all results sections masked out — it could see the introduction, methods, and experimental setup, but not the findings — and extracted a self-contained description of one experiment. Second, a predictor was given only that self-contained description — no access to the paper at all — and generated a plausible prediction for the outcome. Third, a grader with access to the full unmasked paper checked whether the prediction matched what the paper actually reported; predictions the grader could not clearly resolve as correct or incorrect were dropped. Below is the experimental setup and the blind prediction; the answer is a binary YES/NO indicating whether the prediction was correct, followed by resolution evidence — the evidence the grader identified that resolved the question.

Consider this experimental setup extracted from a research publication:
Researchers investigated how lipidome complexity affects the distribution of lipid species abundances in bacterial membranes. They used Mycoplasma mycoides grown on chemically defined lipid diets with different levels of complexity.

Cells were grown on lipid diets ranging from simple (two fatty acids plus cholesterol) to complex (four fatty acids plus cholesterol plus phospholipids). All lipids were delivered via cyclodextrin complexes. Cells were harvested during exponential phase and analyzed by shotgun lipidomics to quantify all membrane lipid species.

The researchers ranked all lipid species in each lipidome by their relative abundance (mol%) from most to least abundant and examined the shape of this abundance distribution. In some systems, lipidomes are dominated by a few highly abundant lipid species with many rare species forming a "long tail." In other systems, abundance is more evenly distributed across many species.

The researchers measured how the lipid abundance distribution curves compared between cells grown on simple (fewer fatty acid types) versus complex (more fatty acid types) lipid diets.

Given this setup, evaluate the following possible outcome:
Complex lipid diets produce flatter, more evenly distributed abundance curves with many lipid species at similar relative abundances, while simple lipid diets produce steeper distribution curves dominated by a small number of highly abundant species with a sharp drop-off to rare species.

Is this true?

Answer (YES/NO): NO